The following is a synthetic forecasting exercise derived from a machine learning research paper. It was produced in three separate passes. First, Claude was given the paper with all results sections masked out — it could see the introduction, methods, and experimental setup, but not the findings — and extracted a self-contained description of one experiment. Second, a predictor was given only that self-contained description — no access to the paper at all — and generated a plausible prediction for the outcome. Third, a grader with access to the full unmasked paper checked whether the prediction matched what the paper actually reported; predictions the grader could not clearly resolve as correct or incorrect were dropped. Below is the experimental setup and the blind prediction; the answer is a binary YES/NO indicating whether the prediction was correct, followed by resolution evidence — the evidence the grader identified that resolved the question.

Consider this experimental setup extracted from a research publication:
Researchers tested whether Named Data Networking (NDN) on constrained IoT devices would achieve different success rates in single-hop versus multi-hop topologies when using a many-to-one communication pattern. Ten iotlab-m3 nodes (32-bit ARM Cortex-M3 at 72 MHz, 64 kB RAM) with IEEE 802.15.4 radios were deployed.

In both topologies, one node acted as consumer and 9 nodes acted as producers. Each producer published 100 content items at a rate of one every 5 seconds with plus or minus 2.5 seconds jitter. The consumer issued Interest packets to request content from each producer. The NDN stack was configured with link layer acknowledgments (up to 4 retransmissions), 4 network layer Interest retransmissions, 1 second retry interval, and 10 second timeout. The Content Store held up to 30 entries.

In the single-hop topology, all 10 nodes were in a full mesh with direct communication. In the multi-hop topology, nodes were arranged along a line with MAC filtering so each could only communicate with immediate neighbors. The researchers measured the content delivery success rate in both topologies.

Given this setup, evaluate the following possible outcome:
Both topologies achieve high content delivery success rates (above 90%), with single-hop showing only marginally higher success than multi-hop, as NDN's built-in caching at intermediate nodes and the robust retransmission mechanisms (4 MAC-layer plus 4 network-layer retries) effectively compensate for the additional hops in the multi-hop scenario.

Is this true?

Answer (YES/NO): YES